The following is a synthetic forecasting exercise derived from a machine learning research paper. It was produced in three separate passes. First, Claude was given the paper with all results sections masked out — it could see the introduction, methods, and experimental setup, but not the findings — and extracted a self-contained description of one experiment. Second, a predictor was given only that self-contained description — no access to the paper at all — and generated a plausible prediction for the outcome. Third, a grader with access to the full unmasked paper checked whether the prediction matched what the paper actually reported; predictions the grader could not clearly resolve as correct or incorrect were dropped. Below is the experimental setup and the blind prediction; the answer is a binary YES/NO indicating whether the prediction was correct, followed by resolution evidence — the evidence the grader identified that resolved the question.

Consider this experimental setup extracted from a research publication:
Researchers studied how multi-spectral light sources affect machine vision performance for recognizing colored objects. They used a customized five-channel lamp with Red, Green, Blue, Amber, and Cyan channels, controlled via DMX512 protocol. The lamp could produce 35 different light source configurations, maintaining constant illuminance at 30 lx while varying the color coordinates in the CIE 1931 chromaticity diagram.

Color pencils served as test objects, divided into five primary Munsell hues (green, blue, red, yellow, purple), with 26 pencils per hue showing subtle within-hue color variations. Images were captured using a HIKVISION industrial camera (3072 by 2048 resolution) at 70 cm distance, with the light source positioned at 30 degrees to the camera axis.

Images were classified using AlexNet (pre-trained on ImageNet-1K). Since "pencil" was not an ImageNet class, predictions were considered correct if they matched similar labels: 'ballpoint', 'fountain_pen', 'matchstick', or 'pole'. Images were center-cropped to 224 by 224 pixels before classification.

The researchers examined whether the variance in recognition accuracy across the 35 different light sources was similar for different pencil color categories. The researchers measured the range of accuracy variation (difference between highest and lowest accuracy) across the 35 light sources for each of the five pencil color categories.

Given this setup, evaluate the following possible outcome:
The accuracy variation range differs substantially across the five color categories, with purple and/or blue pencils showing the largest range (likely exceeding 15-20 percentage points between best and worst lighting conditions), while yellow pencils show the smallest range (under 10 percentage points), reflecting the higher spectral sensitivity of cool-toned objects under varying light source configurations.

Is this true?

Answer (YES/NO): NO